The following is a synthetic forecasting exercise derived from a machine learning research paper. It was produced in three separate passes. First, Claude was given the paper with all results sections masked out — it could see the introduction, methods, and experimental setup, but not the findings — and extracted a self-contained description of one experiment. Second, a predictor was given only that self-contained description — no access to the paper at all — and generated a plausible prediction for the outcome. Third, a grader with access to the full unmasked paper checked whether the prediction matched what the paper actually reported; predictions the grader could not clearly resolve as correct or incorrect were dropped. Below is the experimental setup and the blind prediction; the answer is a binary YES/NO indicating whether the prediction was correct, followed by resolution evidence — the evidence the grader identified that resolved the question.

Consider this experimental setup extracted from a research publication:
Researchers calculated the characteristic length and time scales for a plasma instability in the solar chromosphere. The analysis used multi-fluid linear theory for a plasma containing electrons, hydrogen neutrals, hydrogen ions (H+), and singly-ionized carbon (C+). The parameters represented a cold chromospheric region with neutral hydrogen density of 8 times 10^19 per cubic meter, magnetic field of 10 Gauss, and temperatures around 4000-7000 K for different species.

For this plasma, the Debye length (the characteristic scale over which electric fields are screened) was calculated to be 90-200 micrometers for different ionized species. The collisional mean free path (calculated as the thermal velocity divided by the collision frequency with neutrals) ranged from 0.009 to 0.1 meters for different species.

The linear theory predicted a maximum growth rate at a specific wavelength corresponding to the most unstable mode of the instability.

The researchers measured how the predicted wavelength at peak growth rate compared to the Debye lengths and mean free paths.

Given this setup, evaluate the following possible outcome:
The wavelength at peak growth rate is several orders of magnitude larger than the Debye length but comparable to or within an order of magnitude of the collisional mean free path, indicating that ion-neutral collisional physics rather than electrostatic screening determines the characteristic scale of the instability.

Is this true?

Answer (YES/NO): NO